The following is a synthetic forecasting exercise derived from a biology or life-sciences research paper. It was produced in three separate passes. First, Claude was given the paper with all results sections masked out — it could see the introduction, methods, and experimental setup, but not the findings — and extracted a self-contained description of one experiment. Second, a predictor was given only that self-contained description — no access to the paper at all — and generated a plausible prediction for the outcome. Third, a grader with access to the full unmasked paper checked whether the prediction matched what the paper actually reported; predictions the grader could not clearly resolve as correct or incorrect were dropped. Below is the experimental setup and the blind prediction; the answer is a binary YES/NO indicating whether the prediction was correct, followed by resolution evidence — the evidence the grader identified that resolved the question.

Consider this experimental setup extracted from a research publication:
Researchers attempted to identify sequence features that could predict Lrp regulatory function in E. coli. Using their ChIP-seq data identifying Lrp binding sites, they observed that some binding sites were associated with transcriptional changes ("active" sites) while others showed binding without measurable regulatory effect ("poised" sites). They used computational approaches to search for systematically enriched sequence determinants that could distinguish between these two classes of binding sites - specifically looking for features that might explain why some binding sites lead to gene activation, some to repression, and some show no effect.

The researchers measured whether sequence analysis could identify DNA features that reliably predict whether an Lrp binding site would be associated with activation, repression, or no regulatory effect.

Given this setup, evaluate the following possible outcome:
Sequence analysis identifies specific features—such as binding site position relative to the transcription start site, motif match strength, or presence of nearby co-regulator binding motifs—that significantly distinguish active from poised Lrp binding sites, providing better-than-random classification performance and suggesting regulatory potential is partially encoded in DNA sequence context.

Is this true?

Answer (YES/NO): NO